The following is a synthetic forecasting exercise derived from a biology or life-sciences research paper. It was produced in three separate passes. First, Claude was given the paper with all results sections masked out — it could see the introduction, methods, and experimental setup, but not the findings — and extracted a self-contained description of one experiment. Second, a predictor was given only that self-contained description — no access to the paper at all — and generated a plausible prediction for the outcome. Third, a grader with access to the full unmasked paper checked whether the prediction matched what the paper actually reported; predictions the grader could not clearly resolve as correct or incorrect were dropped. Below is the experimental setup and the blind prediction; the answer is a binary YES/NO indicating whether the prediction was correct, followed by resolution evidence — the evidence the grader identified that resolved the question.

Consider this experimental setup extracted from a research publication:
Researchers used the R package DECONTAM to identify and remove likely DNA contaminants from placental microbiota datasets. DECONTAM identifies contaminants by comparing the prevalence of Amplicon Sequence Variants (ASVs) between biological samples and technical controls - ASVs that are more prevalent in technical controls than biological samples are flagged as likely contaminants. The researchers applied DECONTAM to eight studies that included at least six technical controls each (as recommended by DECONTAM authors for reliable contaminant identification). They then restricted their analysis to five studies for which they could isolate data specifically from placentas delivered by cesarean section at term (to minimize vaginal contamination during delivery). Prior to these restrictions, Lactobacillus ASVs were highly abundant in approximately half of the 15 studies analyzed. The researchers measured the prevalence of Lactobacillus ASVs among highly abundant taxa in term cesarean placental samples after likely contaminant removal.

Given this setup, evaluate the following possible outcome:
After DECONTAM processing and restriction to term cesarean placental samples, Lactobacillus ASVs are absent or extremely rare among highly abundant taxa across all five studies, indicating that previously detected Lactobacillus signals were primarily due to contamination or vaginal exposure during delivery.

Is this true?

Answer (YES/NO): YES